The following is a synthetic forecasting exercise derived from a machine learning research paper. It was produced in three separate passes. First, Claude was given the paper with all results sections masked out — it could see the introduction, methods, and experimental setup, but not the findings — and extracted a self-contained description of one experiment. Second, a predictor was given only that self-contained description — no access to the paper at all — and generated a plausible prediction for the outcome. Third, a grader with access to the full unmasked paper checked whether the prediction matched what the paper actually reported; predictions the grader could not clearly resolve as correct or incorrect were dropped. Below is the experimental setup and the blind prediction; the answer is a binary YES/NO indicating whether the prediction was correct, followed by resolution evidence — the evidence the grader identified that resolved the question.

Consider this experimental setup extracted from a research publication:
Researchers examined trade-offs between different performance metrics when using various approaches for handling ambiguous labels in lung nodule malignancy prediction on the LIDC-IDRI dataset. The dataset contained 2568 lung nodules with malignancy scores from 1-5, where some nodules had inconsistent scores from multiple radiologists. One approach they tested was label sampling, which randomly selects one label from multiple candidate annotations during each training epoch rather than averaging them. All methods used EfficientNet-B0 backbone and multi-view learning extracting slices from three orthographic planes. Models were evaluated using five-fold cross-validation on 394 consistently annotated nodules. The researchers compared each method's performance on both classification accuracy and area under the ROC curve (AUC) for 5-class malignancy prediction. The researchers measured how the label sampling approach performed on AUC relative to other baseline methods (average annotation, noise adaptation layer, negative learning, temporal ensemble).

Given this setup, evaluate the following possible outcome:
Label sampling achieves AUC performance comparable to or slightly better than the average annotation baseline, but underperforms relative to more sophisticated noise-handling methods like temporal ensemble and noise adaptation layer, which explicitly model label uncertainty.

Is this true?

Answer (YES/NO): NO